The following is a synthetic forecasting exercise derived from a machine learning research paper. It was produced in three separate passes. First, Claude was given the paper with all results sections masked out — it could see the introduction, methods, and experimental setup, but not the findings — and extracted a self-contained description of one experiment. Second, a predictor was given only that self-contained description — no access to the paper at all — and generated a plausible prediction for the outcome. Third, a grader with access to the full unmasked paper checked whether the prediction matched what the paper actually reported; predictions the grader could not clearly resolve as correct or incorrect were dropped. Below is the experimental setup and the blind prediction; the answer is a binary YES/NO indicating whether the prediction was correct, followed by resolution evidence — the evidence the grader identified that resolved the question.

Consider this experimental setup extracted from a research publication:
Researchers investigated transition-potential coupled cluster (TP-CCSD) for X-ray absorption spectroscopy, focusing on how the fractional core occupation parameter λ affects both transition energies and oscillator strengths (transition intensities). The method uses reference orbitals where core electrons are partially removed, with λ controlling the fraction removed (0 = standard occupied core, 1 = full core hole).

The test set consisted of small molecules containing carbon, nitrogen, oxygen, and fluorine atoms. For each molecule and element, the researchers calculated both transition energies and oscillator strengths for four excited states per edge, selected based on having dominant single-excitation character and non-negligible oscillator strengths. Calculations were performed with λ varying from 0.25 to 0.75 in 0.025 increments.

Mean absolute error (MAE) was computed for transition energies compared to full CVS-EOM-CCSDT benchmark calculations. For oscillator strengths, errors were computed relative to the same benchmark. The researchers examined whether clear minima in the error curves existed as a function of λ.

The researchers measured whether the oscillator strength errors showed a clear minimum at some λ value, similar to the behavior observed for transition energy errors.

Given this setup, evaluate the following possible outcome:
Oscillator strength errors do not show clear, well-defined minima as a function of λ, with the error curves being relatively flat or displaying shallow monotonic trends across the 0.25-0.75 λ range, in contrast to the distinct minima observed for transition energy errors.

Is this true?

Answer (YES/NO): YES